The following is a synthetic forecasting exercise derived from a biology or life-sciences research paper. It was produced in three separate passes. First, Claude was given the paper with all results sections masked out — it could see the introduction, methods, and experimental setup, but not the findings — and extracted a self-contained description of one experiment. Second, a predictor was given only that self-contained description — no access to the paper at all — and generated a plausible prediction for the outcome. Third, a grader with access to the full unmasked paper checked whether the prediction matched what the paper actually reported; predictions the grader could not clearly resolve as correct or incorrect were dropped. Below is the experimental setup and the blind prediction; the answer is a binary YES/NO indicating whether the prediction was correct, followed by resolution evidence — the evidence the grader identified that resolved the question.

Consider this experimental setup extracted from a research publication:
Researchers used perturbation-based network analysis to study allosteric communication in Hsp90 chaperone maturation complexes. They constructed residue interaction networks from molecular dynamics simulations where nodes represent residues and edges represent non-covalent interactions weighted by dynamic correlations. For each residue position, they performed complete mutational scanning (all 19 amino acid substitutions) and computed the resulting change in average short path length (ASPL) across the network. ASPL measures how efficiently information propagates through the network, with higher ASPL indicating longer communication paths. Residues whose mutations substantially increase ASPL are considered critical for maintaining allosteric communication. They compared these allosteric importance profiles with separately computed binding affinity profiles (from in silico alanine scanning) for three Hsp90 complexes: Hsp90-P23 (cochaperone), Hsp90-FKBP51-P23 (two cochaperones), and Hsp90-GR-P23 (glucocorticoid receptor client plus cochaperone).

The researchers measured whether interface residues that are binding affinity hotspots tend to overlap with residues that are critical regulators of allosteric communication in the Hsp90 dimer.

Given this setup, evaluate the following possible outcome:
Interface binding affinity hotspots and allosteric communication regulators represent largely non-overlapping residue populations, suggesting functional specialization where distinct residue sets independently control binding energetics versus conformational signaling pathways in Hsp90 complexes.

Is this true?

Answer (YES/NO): NO